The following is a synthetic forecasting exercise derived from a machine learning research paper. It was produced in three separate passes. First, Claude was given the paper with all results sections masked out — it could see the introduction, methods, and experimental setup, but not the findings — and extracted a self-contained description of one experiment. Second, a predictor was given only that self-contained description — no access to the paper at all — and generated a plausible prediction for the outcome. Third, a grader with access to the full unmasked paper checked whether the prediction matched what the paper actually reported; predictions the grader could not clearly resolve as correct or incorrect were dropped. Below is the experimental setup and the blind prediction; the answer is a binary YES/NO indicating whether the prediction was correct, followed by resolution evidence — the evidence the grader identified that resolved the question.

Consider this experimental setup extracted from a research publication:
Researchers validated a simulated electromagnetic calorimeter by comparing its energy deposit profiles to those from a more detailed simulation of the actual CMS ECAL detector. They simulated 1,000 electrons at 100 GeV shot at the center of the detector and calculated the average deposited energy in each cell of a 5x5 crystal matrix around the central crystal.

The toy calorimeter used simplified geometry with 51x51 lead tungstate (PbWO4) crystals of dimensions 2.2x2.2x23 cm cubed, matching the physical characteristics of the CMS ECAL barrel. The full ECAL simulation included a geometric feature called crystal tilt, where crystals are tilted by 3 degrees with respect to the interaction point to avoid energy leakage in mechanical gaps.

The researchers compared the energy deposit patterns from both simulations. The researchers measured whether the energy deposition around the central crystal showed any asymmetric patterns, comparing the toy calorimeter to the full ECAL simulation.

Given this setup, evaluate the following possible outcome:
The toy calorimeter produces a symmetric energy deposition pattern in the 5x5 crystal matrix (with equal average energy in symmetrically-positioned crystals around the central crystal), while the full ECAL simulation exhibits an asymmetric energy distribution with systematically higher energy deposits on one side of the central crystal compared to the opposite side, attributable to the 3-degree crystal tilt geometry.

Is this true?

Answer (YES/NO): YES